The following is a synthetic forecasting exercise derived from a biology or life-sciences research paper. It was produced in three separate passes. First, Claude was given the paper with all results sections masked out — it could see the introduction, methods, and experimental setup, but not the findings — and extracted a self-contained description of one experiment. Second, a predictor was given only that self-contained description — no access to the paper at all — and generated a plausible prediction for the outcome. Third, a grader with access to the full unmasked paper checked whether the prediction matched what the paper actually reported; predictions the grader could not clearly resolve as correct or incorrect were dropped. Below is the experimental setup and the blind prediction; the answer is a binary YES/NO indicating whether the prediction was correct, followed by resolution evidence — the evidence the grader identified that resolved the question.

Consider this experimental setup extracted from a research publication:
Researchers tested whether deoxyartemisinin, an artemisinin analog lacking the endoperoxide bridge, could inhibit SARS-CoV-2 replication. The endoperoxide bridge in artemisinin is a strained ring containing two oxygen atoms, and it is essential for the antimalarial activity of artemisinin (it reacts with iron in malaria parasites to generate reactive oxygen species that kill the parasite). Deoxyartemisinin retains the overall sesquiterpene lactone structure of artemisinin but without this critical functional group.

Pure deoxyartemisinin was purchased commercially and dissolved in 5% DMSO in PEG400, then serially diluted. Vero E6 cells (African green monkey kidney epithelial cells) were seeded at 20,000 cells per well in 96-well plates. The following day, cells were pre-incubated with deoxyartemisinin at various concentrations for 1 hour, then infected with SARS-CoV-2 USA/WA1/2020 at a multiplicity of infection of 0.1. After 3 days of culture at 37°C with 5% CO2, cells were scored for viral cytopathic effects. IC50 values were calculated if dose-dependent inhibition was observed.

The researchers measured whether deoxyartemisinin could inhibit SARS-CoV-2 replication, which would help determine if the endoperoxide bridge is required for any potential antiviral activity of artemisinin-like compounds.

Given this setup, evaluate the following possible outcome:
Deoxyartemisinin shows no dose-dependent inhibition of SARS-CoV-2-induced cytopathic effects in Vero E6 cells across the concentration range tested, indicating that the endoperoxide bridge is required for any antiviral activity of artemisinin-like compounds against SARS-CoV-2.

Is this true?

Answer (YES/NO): YES